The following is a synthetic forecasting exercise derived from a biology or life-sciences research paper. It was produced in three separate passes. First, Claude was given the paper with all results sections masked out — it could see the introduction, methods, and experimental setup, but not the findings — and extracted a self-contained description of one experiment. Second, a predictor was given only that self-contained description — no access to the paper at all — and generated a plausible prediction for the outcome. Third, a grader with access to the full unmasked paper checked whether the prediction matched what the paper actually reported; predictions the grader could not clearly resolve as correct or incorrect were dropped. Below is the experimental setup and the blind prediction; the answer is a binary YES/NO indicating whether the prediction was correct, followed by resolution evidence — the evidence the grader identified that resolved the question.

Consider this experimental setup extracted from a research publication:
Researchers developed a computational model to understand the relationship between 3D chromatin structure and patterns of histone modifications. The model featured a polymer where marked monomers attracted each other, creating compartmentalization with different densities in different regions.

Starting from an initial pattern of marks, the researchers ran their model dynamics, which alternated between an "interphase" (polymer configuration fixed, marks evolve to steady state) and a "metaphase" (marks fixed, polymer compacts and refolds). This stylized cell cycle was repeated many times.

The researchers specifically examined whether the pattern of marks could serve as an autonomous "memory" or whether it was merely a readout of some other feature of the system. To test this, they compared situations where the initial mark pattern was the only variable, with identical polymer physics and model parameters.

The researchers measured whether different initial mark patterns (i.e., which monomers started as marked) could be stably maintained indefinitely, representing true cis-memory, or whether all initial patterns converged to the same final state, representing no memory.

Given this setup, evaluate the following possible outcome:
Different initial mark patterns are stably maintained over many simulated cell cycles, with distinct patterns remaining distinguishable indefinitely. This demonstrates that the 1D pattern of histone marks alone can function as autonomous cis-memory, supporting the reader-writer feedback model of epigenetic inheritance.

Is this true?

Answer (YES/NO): NO